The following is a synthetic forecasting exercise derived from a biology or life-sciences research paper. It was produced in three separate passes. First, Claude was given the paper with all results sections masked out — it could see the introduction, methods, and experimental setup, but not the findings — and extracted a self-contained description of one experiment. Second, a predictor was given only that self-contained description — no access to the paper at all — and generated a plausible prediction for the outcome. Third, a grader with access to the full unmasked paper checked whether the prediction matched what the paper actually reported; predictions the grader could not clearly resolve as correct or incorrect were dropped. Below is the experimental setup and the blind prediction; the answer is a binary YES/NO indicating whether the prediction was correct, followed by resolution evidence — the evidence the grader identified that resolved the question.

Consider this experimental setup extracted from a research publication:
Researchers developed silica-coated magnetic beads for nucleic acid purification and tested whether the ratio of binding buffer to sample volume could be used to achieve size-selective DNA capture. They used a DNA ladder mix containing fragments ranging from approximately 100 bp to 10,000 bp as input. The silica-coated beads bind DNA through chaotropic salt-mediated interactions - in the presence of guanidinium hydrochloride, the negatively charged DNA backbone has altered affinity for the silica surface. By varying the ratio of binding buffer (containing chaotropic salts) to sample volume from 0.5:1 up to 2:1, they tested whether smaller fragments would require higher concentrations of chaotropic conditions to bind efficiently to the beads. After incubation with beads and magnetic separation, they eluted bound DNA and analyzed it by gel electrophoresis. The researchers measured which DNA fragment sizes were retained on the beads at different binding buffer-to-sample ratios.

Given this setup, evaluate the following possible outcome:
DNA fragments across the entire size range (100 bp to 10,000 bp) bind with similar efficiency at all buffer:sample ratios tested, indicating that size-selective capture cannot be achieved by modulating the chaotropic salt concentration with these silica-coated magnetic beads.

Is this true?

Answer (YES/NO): NO